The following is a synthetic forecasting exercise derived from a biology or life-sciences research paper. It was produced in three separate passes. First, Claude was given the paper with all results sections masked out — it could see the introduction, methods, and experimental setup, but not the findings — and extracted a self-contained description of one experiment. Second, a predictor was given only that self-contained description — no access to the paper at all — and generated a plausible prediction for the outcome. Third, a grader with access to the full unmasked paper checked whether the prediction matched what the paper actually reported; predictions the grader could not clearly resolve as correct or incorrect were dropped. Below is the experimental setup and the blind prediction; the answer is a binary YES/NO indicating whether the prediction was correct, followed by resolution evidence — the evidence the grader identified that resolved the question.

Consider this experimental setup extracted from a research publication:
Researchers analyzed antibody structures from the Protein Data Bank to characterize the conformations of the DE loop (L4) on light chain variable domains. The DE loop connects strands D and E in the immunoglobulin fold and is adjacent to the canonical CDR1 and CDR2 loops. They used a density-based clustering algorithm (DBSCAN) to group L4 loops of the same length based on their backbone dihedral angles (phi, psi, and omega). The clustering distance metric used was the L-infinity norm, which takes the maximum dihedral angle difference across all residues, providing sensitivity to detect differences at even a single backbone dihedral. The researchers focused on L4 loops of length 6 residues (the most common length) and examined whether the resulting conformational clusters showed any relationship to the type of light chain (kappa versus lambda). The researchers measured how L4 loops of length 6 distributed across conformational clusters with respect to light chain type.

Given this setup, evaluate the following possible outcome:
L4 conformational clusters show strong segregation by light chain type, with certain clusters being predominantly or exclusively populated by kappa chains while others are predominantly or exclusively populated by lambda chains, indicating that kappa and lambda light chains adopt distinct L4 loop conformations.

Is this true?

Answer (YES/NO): YES